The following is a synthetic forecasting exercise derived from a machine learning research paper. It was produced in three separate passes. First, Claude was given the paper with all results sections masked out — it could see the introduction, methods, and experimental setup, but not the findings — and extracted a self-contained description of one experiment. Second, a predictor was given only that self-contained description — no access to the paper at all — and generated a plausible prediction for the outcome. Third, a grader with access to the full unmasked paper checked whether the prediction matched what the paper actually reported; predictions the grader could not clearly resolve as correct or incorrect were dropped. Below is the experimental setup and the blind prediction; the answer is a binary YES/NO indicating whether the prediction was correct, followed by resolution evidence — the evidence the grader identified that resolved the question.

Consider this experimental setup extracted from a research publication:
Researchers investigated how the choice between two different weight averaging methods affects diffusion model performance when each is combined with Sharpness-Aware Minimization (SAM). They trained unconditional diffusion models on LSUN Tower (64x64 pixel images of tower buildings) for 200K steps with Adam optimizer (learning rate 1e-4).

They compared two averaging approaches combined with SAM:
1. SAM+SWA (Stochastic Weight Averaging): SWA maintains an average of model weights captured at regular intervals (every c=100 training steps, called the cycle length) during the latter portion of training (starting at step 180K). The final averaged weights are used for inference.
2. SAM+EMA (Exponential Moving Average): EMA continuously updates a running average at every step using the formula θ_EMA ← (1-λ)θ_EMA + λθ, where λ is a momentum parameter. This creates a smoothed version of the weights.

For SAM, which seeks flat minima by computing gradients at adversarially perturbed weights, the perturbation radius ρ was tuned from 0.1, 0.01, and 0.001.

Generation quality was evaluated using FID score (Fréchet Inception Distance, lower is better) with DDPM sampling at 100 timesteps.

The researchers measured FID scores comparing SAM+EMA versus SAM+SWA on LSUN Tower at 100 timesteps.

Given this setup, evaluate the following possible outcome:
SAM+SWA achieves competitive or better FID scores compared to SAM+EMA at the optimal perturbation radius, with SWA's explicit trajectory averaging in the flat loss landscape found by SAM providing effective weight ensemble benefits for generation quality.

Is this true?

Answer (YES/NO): YES